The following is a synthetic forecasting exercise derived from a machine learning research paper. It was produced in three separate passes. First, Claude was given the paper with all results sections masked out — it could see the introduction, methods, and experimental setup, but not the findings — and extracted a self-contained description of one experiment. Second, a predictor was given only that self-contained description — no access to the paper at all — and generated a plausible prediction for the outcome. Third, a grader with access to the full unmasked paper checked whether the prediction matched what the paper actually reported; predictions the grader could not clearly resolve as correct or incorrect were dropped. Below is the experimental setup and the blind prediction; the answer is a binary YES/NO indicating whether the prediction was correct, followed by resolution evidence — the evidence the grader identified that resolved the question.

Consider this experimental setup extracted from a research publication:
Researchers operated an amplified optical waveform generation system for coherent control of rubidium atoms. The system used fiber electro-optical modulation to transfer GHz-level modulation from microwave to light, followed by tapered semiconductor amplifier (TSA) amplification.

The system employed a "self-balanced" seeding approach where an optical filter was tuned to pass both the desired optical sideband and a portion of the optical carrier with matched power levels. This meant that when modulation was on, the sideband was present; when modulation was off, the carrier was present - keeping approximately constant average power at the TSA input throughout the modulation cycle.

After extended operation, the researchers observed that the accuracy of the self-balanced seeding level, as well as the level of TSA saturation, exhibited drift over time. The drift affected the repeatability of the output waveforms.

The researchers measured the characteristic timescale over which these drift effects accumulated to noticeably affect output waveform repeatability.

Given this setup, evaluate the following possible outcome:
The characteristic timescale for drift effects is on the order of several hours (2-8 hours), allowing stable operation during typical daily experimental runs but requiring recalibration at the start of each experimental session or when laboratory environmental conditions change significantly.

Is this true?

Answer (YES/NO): YES